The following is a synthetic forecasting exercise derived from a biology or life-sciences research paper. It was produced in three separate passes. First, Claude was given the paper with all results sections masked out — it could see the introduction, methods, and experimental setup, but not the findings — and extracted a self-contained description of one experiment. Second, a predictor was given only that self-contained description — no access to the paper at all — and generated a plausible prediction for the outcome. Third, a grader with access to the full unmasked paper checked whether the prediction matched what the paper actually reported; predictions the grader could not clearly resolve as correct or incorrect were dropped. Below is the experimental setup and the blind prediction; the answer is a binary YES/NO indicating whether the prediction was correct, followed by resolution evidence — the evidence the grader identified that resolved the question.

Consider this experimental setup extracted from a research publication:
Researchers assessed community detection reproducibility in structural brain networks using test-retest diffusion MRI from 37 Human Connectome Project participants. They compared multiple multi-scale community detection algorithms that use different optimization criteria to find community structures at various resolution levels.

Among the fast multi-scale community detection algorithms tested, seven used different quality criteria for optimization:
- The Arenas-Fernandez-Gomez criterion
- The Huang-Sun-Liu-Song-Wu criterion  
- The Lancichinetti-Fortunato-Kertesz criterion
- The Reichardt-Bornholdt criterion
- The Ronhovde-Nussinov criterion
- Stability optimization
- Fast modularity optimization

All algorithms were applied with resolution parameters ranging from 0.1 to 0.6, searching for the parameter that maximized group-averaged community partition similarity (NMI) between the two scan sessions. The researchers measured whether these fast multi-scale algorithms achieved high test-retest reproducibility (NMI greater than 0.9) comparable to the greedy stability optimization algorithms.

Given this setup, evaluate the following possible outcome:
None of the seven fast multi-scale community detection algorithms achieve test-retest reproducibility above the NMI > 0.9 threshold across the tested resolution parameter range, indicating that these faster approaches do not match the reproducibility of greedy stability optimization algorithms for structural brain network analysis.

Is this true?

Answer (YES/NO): YES